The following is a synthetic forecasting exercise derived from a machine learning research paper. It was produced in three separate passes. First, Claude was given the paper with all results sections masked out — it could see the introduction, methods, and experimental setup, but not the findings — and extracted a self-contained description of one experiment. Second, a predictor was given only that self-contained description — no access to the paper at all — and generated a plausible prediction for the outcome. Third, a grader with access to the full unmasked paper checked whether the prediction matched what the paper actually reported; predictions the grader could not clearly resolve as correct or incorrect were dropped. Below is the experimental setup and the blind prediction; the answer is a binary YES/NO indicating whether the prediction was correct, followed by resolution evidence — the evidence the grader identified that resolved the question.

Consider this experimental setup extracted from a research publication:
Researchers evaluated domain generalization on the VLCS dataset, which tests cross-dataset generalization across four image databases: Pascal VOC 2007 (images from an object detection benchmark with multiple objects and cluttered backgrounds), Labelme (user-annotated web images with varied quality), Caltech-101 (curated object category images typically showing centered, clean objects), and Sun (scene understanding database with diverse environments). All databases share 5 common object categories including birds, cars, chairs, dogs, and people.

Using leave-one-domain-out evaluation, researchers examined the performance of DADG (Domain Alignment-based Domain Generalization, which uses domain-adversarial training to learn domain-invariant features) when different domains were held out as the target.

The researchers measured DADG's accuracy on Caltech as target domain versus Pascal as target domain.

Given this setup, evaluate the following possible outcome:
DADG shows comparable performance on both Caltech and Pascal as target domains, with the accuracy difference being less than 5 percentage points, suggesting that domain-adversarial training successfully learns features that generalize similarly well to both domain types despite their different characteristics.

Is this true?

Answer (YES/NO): NO